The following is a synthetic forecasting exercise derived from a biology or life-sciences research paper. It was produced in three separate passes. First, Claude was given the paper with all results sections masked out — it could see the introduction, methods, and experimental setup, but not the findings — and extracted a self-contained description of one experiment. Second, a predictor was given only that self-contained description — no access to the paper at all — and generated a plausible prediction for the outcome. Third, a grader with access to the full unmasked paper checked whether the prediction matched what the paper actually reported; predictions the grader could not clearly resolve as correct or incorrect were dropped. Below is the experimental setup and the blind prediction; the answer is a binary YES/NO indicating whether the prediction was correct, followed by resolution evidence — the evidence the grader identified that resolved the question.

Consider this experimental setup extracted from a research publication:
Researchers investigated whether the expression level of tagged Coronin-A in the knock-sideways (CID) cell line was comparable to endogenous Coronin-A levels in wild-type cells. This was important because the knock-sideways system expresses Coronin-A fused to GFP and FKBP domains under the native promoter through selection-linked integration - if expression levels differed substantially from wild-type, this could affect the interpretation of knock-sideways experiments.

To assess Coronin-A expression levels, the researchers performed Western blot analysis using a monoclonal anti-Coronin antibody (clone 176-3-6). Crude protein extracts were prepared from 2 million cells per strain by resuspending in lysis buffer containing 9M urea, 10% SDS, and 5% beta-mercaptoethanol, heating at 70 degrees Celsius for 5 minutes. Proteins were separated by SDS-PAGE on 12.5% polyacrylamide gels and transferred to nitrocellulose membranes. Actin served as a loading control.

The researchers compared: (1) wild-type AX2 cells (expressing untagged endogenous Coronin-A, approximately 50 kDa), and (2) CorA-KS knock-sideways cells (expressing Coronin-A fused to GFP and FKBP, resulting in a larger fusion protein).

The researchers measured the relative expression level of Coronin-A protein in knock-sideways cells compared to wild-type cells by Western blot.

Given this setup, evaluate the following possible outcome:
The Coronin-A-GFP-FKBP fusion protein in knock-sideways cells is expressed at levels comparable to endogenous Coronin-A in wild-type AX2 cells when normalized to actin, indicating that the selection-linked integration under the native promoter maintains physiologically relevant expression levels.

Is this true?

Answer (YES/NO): YES